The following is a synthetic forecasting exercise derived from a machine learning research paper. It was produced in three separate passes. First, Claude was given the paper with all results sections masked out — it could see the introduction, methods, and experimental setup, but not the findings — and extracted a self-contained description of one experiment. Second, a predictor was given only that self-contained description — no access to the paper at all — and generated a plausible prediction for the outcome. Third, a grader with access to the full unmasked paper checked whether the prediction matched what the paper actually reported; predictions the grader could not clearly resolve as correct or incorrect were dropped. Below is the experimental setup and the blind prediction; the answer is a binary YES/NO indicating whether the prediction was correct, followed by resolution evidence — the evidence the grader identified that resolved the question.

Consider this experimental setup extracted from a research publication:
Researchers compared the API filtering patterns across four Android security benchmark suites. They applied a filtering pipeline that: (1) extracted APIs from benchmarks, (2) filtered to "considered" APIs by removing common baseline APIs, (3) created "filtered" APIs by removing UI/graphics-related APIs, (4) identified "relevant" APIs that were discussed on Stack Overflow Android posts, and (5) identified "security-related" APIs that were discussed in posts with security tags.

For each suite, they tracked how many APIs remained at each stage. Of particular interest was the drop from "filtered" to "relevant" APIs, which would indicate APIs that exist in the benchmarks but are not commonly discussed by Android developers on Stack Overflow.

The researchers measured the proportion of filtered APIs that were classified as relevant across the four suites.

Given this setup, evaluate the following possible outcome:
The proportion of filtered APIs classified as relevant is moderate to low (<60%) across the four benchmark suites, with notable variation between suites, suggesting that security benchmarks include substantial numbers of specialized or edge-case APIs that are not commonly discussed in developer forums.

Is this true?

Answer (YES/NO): NO